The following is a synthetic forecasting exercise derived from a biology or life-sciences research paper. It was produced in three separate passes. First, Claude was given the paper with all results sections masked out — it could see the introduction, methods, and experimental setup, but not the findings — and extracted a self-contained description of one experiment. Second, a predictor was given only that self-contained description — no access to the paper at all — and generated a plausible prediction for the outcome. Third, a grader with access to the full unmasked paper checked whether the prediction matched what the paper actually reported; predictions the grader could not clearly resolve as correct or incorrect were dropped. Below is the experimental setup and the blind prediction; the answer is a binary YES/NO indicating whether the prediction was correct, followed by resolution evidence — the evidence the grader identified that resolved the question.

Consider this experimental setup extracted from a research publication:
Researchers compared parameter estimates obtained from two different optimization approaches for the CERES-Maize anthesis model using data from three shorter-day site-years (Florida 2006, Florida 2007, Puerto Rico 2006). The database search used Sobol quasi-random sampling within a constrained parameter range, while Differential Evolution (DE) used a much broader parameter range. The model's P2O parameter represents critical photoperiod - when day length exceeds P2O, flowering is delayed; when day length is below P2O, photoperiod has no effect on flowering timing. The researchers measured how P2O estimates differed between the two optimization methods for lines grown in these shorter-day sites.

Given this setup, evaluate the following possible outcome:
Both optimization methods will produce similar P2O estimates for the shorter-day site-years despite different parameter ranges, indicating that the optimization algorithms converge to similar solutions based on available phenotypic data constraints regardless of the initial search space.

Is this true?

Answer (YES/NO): NO